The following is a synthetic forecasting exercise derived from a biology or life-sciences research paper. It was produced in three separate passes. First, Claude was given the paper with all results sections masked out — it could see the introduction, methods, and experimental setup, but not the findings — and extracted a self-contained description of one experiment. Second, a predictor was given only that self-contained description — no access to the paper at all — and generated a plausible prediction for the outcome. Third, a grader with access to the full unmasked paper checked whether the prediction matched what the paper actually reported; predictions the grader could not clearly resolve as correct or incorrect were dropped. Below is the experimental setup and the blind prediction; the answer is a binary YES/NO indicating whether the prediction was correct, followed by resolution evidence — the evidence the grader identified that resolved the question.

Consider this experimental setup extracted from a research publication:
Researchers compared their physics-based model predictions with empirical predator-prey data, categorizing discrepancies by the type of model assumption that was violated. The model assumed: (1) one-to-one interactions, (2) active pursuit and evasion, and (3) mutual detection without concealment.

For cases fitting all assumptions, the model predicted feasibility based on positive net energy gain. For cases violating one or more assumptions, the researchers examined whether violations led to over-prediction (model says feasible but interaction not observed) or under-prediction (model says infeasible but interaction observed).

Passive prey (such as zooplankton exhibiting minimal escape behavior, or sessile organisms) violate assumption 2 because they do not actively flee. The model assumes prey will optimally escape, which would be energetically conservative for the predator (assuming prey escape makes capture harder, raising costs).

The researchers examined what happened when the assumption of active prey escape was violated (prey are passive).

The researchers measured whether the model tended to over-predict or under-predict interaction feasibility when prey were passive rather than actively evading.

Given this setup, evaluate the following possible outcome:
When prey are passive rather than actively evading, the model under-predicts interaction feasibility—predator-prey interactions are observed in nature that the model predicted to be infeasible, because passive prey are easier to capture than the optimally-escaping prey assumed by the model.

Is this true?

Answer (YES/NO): YES